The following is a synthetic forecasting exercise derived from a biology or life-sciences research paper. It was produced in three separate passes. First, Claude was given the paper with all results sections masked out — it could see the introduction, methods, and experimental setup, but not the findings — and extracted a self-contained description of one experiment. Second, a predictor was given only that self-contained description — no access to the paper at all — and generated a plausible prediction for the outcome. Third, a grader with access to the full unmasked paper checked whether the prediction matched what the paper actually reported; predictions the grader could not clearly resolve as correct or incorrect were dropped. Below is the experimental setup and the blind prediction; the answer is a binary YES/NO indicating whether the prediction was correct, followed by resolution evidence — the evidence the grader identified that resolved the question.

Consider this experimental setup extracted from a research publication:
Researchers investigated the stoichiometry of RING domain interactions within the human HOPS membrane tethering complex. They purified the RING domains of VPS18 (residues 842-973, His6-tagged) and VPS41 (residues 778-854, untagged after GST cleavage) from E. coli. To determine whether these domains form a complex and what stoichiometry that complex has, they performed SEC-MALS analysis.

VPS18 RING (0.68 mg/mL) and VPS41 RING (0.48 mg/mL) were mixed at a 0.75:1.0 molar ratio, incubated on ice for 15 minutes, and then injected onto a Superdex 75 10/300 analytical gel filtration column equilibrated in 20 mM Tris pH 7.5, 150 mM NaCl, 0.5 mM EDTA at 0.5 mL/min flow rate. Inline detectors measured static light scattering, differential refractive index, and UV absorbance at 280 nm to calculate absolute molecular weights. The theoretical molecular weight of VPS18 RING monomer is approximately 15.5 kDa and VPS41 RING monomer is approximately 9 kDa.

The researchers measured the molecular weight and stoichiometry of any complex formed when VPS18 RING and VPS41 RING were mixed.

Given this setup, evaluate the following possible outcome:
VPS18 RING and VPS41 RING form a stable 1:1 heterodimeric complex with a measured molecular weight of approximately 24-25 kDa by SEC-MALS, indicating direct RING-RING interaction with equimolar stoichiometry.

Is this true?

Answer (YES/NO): NO